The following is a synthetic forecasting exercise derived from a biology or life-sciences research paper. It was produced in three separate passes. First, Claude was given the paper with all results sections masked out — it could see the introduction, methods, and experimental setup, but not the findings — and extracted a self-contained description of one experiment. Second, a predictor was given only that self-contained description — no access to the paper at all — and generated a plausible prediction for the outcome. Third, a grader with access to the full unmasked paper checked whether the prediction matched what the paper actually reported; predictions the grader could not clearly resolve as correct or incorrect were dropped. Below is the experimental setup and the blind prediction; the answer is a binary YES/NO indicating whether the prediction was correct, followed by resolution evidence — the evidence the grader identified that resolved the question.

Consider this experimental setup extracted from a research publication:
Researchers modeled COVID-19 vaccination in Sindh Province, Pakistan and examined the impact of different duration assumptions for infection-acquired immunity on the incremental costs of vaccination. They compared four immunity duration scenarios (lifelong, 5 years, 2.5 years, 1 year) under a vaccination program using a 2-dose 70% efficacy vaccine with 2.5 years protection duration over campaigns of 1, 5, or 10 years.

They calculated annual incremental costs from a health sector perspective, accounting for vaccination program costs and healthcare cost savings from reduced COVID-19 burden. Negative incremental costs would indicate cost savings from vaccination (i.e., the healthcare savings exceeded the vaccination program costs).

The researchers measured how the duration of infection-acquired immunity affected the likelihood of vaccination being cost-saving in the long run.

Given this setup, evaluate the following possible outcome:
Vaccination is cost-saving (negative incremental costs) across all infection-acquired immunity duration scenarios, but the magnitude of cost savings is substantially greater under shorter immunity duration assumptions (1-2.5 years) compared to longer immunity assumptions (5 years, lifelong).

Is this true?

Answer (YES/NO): NO